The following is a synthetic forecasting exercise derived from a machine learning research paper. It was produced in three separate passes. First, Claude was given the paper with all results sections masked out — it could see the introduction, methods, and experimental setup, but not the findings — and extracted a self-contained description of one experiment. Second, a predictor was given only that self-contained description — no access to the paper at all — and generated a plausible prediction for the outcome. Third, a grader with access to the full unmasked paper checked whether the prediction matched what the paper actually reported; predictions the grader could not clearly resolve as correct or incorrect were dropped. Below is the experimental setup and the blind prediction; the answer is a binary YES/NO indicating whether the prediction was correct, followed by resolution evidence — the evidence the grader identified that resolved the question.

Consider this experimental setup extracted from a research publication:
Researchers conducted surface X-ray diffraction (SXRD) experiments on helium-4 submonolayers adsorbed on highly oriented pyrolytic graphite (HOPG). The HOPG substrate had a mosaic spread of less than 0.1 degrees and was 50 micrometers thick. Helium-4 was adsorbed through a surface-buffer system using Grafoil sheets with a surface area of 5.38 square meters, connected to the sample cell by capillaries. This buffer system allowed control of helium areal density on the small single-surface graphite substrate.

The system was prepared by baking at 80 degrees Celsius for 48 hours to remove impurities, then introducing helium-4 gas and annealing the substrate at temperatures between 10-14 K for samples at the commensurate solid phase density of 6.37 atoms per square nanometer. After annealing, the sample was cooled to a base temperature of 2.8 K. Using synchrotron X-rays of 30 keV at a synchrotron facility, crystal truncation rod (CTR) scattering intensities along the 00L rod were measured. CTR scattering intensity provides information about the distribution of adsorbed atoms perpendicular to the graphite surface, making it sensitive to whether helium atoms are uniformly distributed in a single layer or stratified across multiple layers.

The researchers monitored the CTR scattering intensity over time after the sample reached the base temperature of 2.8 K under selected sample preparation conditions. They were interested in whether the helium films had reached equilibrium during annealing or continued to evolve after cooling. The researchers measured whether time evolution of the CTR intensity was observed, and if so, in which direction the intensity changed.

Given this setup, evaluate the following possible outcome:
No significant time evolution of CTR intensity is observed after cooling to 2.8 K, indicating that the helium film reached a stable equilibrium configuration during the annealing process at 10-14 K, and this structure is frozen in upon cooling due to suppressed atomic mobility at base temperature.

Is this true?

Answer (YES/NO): NO